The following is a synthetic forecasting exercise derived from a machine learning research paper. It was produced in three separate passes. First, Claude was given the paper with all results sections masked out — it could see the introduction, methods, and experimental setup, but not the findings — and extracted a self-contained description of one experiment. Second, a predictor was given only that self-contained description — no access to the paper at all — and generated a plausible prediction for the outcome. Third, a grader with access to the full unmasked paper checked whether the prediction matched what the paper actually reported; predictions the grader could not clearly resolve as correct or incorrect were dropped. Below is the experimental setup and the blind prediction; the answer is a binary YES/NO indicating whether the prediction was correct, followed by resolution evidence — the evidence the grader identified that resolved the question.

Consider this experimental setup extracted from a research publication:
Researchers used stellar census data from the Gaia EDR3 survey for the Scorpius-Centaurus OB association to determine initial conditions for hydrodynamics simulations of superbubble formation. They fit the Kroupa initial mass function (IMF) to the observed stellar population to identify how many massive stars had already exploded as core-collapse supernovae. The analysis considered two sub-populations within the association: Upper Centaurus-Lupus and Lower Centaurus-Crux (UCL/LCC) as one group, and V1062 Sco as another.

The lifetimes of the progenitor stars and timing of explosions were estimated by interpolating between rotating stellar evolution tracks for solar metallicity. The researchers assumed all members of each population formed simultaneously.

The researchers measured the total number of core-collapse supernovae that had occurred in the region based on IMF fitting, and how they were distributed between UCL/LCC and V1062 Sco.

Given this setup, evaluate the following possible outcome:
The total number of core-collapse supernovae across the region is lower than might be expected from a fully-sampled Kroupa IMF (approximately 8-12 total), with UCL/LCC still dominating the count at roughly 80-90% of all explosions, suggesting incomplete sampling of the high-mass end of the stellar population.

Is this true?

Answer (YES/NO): NO